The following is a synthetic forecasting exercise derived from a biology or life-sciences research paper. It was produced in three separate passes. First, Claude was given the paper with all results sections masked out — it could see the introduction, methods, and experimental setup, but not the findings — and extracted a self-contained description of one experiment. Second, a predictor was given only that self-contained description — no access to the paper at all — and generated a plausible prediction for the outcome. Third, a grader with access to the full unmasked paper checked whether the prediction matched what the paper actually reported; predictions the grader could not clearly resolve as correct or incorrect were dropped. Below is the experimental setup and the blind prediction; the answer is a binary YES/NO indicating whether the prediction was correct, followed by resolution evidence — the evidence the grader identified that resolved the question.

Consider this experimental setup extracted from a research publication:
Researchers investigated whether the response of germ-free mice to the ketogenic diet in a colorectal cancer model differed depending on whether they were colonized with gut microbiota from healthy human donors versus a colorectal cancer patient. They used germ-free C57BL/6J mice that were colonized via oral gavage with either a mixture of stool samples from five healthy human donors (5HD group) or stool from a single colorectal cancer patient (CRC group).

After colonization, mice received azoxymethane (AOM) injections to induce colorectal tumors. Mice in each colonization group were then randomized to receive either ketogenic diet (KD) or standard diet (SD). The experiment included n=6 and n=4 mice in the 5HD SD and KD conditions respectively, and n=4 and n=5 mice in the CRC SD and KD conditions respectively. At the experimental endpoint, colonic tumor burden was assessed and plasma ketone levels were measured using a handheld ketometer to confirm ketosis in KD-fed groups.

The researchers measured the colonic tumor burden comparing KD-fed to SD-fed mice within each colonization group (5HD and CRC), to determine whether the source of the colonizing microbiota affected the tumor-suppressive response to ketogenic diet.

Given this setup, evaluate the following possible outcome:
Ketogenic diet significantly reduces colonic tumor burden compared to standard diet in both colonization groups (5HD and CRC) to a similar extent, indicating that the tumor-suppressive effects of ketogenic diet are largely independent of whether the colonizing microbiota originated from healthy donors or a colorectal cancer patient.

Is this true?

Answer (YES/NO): NO